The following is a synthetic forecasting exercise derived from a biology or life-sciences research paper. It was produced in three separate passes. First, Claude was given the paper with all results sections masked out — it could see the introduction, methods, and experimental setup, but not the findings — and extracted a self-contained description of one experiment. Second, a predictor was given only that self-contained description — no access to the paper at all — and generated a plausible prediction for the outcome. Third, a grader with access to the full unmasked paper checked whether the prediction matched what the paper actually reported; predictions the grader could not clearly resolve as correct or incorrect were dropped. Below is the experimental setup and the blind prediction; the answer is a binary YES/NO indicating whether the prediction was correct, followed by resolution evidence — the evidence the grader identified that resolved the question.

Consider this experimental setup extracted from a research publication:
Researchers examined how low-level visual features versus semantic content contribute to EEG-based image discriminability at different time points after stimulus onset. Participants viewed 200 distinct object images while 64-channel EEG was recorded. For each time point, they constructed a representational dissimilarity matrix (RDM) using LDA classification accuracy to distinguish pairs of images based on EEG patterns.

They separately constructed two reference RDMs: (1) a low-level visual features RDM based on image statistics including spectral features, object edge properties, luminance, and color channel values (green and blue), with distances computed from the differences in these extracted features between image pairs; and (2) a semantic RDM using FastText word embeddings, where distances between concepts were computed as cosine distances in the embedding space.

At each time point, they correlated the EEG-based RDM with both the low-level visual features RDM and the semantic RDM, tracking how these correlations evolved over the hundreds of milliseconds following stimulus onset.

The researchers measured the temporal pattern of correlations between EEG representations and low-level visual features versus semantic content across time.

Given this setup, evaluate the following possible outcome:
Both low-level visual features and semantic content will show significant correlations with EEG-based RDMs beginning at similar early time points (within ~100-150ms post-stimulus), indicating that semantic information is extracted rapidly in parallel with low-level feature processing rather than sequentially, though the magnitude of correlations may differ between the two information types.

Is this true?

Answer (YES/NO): NO